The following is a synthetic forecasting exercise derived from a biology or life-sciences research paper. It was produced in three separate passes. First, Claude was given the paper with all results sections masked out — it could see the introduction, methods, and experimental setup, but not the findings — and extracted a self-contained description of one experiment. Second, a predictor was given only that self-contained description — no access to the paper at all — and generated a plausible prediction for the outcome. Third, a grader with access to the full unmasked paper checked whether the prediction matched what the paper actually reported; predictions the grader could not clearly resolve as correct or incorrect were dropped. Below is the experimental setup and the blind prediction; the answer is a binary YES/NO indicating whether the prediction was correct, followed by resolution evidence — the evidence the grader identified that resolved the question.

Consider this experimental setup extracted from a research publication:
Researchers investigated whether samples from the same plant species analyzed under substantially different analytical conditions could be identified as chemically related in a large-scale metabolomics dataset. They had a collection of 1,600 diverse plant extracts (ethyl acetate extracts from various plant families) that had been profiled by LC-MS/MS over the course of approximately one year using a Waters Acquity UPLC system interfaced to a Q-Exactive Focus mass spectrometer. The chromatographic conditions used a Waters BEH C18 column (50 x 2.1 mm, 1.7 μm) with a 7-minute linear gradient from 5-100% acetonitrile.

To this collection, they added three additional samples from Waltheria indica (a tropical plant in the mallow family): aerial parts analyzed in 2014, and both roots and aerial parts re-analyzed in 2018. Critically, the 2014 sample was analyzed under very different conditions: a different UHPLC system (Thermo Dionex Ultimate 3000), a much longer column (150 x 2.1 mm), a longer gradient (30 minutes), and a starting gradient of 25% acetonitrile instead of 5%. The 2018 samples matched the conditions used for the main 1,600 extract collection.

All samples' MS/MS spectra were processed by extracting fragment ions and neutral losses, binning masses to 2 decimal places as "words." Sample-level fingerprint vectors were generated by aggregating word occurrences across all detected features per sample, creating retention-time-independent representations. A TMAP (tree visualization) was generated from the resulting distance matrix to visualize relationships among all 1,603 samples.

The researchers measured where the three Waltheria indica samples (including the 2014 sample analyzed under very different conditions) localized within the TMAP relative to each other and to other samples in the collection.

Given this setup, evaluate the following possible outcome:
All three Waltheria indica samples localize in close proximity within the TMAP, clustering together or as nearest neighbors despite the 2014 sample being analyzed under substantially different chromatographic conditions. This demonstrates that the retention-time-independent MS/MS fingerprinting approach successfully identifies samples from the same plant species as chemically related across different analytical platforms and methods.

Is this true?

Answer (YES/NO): YES